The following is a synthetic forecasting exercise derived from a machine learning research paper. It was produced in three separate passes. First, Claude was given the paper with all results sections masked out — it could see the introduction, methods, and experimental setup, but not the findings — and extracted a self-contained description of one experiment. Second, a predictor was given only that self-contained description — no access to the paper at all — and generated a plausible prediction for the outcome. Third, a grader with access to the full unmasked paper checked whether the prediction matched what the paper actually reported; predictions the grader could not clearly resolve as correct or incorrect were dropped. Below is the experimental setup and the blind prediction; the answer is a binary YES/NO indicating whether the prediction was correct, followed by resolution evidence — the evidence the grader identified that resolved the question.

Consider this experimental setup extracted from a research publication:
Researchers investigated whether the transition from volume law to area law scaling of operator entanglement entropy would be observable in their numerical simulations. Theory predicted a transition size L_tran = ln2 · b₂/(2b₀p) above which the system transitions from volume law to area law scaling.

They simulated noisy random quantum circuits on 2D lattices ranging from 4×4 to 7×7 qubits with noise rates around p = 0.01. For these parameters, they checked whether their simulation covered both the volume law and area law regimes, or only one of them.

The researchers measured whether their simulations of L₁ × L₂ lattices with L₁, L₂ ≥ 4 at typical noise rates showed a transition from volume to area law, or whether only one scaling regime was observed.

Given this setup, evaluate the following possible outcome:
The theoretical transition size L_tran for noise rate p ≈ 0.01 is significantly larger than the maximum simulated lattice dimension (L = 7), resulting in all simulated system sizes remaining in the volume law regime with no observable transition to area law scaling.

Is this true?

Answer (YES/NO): NO